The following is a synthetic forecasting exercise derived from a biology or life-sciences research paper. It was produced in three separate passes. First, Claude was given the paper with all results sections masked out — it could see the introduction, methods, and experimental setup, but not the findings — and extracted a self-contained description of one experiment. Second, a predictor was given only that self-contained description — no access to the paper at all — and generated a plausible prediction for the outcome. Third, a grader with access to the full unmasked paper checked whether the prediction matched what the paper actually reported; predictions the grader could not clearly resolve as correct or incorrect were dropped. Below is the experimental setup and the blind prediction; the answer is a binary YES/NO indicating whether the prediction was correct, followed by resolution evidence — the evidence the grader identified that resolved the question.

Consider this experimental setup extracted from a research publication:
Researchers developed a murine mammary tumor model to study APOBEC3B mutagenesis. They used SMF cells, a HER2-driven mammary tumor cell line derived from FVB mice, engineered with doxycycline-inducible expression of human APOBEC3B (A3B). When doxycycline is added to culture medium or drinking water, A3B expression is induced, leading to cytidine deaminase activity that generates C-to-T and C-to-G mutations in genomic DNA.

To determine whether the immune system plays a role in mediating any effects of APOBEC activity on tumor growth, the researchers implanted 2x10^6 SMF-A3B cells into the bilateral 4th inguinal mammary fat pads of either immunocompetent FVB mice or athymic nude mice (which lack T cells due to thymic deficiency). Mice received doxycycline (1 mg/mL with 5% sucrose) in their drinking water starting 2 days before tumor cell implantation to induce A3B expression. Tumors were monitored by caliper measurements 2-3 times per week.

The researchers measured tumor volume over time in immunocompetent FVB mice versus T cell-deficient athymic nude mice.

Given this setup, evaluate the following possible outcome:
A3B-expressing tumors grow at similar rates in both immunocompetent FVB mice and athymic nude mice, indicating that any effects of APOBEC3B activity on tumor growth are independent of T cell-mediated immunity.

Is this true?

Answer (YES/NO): NO